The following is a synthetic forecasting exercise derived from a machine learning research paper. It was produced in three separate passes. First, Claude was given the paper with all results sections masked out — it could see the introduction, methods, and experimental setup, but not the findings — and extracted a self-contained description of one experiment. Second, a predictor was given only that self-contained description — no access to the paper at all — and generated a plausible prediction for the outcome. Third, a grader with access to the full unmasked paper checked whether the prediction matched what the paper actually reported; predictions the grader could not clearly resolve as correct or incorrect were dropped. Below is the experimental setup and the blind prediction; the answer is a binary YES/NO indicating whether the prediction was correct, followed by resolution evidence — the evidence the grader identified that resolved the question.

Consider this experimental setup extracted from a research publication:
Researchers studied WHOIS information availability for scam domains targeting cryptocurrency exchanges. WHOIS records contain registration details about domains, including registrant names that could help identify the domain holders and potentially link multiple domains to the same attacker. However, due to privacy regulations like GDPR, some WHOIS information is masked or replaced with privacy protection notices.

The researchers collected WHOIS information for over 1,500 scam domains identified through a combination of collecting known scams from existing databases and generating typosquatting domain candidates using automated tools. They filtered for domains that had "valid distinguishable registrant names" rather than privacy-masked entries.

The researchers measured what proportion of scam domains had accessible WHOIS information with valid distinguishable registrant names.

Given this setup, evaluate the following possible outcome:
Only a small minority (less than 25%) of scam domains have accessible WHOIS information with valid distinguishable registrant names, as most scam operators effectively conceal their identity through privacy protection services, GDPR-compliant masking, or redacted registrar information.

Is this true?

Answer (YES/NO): YES